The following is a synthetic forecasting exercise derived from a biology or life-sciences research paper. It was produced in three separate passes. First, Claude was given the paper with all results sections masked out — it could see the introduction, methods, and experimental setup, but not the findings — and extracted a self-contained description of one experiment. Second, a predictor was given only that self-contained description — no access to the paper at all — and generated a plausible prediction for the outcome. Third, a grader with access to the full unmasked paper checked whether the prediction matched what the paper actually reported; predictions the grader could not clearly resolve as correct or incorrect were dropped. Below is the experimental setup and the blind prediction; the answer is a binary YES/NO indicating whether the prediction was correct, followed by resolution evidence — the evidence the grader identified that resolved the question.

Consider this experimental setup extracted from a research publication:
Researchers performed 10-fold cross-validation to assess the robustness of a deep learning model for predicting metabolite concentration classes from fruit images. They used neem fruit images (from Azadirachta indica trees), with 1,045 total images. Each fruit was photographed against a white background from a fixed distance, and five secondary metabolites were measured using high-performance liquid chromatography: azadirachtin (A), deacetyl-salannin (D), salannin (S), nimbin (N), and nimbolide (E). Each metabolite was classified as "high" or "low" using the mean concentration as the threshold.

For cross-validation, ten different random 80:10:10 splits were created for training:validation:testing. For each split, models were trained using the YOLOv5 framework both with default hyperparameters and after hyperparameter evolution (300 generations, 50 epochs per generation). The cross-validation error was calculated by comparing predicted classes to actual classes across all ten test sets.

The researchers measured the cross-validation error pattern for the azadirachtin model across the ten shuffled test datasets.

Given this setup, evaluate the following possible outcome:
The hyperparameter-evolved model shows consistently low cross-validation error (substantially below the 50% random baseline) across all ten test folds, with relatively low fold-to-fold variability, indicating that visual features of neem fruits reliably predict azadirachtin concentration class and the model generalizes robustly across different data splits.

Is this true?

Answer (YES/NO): NO